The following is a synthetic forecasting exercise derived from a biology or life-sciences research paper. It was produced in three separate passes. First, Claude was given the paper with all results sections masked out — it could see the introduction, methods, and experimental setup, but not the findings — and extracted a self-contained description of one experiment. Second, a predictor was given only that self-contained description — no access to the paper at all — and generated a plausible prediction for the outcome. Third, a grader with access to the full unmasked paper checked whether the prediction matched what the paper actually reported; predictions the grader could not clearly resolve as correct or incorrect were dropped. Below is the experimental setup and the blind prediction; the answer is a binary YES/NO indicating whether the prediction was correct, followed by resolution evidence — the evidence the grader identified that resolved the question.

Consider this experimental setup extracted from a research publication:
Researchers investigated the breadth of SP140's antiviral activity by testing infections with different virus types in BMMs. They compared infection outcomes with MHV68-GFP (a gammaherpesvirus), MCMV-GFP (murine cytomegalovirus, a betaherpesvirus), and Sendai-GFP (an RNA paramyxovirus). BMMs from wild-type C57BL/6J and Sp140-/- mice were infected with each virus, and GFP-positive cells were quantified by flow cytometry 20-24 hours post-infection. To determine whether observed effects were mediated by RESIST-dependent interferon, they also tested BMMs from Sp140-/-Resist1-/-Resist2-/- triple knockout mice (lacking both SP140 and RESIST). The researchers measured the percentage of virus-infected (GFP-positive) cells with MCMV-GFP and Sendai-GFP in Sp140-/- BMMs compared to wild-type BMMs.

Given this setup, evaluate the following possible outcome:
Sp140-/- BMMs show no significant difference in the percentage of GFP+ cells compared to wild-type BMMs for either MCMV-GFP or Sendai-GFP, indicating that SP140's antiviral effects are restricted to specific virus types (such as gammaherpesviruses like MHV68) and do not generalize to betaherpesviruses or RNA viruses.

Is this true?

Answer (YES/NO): NO